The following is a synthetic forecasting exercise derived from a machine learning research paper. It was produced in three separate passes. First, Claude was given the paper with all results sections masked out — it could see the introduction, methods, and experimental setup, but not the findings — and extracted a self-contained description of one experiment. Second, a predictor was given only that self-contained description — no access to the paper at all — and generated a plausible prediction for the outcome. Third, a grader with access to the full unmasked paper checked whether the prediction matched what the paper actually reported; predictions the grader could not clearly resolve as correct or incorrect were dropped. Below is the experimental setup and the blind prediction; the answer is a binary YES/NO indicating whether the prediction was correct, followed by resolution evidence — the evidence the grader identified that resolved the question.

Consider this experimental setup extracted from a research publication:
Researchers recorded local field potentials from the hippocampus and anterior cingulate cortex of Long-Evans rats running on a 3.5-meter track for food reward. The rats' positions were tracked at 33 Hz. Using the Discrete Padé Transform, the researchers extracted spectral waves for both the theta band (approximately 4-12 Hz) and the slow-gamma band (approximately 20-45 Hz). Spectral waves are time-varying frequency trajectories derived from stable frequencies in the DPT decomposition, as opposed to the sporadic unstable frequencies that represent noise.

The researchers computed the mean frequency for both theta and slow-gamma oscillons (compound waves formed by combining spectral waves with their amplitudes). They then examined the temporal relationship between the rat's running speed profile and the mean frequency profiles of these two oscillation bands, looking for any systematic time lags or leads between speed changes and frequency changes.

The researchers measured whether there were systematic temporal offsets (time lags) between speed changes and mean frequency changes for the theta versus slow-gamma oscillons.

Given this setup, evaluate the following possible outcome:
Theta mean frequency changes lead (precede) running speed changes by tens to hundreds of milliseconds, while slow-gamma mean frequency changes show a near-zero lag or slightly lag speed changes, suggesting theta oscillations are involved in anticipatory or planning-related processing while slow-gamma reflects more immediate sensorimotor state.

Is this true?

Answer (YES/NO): NO